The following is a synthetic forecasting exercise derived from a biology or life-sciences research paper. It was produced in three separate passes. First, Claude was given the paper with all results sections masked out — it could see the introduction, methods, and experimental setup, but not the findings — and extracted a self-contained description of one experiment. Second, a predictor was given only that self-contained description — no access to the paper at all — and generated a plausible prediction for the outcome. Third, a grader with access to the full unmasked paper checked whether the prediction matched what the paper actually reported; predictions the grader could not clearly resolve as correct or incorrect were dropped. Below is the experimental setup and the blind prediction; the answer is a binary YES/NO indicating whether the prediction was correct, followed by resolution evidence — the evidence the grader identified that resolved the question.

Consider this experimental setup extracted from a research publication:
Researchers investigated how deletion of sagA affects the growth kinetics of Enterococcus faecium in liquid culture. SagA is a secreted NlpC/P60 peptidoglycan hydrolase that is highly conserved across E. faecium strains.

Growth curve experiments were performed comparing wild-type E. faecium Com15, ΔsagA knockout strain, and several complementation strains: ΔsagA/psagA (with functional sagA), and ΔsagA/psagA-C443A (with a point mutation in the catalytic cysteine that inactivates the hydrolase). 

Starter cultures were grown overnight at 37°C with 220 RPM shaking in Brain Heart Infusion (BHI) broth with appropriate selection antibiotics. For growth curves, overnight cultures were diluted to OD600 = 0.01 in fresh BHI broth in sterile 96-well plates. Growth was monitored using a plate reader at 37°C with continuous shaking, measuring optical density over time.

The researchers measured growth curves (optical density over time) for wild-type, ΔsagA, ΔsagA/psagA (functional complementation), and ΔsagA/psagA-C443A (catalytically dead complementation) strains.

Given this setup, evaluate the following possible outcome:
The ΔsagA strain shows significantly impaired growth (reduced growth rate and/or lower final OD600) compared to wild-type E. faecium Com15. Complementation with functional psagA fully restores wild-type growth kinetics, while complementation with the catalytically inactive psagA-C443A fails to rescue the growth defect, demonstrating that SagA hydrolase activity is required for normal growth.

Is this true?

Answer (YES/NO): NO